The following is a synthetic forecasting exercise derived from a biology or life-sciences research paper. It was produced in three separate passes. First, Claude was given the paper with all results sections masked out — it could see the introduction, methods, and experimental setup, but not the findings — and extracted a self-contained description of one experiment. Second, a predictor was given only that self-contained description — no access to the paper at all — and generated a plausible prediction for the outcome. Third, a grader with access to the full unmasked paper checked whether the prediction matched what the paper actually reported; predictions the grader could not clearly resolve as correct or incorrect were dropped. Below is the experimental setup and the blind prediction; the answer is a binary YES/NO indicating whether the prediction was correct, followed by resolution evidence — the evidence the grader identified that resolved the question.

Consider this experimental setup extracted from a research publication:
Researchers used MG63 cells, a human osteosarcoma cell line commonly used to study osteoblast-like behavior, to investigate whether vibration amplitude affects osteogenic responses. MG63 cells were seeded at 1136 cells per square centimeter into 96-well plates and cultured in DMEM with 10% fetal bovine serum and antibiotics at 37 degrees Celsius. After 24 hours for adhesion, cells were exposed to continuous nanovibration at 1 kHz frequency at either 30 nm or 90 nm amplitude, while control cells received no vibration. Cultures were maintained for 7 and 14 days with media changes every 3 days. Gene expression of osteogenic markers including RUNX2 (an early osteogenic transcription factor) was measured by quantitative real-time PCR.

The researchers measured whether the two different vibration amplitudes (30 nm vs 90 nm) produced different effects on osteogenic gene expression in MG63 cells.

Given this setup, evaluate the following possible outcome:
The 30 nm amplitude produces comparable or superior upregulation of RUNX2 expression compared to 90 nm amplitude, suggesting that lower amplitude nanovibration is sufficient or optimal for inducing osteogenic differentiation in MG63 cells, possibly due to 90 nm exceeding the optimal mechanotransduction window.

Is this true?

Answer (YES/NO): YES